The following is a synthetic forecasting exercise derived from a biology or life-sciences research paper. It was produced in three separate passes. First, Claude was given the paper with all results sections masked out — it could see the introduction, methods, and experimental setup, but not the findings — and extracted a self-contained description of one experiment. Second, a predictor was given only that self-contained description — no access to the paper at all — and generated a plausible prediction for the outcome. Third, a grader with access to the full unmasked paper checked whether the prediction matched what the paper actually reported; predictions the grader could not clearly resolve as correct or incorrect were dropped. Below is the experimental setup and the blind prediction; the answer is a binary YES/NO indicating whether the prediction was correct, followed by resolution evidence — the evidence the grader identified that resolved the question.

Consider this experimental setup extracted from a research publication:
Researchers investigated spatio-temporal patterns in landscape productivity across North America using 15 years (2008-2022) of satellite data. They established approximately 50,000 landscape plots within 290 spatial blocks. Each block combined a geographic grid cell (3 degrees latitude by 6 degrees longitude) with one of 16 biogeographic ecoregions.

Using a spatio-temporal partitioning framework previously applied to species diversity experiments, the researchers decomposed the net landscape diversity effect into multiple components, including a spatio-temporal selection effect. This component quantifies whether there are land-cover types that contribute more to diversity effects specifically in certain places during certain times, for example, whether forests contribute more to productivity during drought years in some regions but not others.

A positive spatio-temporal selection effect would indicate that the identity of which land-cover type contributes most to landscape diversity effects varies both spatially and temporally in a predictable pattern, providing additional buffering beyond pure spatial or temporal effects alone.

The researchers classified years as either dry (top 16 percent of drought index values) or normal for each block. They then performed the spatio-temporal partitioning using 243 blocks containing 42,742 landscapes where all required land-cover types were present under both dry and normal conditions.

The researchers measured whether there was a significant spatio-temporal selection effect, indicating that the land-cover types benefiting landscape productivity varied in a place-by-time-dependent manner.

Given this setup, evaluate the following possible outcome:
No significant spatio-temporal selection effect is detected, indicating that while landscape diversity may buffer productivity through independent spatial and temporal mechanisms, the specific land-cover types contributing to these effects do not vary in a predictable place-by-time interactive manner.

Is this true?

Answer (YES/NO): YES